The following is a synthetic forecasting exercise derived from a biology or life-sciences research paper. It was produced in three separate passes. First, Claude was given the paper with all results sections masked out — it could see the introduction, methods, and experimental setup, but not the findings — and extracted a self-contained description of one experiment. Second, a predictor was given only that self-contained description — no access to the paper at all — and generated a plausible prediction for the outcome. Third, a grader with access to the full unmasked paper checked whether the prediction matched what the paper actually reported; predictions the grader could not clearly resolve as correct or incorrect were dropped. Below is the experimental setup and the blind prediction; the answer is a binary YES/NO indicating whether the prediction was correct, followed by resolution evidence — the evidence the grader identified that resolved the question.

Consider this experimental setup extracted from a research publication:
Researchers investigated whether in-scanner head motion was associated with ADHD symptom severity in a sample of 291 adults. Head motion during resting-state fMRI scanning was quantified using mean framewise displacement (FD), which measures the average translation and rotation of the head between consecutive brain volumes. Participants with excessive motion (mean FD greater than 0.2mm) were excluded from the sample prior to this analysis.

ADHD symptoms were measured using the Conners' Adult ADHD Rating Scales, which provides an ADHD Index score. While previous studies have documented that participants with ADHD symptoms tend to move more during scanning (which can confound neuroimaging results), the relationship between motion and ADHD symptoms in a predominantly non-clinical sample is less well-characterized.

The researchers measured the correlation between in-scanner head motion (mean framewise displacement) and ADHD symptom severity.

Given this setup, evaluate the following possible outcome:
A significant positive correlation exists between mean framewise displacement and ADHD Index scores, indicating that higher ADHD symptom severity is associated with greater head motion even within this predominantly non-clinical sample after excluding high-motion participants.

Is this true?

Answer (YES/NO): NO